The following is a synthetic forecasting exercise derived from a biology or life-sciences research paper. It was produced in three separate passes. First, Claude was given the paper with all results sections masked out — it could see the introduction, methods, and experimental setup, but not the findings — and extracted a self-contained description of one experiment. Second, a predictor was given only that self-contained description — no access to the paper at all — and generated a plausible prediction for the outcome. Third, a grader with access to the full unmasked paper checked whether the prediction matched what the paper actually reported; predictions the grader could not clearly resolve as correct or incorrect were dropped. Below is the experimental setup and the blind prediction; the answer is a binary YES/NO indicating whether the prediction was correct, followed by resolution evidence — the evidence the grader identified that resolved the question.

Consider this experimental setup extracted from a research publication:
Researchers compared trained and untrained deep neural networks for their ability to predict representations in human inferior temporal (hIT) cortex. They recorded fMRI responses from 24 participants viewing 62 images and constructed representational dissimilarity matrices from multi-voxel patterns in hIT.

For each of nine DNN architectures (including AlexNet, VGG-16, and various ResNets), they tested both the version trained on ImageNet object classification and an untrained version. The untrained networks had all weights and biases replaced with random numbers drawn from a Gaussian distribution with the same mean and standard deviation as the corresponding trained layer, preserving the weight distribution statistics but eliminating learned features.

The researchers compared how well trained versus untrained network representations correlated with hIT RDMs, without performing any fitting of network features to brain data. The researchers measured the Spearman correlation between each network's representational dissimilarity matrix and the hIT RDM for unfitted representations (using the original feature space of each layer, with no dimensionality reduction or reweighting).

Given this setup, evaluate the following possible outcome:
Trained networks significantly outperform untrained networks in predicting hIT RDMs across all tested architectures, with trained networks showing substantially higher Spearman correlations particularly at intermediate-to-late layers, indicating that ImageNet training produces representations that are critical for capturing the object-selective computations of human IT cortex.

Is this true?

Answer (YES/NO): NO